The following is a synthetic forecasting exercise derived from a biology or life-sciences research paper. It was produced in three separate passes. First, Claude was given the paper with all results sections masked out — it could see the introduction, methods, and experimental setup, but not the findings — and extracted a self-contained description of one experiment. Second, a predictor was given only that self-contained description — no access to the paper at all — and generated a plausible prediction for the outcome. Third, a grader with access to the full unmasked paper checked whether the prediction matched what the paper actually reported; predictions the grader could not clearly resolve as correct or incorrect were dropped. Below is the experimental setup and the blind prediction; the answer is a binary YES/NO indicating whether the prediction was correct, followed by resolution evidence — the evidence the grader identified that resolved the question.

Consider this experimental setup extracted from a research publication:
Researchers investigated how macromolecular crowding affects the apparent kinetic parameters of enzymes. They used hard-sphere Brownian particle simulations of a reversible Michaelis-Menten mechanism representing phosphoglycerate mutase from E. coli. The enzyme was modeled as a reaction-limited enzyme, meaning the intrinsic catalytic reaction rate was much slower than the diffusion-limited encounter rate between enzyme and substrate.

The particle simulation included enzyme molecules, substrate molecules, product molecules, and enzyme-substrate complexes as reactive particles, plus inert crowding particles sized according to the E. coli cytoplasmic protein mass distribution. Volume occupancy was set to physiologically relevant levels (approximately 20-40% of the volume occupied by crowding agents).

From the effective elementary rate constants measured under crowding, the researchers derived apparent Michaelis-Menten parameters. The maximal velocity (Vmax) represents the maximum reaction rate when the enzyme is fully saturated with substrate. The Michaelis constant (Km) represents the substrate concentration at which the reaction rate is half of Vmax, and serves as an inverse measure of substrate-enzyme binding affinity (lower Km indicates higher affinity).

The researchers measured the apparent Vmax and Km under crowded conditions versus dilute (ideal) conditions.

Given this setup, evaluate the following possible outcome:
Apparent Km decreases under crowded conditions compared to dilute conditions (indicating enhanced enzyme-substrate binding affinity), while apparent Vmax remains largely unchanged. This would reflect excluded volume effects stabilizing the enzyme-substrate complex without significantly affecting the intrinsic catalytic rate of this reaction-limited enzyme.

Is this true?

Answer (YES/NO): NO